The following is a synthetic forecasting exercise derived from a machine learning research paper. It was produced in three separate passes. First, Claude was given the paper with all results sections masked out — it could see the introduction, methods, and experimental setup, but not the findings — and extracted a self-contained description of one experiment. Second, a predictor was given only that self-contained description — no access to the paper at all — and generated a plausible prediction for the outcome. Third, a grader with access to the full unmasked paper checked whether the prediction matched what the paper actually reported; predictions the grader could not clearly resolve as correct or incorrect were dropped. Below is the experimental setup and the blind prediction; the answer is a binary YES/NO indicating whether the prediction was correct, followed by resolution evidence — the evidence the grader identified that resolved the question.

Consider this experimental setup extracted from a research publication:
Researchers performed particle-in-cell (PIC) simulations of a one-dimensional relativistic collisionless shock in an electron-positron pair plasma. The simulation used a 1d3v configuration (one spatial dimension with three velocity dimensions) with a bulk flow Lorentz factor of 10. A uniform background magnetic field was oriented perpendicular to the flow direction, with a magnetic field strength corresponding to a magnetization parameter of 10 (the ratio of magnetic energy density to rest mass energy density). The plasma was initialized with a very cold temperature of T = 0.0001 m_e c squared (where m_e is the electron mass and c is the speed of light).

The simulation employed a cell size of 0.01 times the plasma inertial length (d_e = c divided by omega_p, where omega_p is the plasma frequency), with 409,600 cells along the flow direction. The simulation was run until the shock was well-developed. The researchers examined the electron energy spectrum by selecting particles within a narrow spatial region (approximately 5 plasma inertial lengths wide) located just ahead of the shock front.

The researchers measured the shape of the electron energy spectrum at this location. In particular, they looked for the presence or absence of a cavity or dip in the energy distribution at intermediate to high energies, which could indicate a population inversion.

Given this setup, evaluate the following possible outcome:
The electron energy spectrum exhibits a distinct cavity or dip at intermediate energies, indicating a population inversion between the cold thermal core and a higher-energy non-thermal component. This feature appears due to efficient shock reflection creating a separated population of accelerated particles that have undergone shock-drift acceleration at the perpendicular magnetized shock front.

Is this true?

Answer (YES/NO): YES